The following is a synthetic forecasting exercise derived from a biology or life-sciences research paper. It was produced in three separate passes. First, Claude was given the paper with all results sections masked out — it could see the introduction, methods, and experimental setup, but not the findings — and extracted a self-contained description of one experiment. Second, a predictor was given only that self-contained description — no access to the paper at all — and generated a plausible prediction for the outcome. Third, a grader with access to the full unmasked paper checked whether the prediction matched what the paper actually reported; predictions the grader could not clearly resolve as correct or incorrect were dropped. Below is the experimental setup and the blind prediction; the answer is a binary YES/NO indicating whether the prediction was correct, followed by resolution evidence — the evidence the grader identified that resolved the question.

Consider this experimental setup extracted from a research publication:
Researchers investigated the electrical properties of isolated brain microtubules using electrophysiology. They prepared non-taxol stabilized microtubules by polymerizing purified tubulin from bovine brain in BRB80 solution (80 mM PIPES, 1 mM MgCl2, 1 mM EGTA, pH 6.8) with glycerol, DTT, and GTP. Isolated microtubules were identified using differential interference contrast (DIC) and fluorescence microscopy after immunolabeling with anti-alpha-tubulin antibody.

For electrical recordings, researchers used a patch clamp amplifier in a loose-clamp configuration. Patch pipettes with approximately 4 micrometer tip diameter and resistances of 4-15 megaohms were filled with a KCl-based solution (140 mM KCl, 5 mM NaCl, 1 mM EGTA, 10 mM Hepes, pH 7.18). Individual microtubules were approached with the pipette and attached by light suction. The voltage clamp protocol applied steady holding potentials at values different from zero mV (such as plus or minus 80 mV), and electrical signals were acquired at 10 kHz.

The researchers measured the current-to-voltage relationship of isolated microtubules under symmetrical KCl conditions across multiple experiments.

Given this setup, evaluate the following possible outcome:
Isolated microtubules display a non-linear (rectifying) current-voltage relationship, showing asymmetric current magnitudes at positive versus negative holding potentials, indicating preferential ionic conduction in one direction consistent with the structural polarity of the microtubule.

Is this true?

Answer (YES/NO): NO